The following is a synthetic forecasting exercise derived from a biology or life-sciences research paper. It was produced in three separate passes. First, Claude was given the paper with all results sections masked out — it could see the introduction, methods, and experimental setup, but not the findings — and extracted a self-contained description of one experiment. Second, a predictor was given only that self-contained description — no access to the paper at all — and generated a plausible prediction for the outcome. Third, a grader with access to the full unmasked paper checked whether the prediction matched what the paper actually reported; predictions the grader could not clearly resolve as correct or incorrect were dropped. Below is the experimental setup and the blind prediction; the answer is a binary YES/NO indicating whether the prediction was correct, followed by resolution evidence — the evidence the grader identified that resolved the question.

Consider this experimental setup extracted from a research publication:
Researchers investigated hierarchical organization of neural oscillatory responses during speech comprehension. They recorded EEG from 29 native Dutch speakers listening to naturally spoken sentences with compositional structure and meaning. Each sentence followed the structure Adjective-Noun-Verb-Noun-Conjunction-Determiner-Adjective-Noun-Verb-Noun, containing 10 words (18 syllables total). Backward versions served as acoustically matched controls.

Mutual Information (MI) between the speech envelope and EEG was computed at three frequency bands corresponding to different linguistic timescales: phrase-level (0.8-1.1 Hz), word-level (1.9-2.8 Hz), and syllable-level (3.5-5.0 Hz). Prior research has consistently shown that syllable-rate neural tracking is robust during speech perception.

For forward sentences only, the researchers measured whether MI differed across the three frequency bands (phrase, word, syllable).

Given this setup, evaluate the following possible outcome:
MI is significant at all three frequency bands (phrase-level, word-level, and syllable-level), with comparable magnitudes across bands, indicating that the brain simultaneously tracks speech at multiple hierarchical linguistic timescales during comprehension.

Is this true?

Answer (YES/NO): NO